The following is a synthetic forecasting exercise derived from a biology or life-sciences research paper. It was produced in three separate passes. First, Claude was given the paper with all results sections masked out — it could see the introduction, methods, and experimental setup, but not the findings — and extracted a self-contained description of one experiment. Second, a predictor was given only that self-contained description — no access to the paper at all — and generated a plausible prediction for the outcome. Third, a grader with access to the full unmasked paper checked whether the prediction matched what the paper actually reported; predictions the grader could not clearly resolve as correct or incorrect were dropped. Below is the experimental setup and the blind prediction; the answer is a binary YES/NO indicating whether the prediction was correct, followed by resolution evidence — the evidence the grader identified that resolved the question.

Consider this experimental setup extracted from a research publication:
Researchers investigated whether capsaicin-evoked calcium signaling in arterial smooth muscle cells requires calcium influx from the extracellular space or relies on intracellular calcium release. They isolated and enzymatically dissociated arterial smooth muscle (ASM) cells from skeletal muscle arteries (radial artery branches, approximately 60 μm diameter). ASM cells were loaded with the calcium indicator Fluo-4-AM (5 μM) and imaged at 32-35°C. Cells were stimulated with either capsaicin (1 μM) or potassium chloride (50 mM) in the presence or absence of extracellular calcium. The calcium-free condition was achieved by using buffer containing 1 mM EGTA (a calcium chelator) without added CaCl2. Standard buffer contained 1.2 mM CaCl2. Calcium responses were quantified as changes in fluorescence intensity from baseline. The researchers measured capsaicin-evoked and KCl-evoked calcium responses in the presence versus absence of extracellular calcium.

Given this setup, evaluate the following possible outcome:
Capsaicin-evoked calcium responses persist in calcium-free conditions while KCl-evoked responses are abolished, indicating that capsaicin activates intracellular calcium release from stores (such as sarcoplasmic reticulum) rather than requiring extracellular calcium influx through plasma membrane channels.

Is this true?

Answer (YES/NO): NO